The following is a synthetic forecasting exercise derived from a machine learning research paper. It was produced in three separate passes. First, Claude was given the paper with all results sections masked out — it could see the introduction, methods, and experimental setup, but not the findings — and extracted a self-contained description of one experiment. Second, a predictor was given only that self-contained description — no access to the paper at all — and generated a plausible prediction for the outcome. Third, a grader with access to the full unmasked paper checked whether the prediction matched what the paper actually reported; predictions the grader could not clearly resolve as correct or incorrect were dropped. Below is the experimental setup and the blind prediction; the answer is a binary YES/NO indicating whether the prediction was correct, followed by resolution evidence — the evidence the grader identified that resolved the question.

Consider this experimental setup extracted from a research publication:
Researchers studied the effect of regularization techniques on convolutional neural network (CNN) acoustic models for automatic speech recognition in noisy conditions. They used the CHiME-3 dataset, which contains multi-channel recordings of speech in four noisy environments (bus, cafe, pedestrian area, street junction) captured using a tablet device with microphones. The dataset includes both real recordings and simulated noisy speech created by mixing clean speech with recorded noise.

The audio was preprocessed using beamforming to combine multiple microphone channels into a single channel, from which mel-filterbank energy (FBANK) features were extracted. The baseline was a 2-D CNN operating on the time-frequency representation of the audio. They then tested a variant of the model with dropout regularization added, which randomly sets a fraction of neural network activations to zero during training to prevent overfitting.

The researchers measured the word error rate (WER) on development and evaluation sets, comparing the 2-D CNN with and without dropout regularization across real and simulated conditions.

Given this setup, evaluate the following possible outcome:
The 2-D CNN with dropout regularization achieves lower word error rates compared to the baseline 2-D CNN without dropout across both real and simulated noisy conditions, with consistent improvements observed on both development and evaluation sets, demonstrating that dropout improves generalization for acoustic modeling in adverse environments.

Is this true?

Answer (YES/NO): YES